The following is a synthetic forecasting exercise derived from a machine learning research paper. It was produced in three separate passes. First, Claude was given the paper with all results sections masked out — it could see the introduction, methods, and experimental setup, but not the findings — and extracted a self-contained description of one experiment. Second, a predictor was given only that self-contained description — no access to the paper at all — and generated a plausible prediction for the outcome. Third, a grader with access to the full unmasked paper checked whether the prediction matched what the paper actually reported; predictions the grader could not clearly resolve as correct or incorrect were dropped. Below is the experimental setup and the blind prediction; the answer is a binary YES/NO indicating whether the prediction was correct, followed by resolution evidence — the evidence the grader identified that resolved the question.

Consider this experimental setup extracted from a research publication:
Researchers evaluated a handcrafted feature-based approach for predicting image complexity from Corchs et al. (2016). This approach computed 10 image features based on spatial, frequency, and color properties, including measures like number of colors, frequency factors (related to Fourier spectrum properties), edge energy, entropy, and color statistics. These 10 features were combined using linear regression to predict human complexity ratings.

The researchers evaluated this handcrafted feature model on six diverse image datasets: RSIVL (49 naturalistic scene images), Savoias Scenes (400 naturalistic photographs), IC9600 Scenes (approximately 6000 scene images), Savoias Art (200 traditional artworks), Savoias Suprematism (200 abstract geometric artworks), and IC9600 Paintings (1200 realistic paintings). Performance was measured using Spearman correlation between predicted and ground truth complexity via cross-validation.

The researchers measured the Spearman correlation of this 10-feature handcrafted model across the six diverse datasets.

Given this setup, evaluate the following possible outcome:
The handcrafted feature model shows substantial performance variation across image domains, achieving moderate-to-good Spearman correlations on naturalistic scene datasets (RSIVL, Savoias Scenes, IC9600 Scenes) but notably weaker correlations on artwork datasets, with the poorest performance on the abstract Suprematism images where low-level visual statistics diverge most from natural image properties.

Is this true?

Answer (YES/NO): NO